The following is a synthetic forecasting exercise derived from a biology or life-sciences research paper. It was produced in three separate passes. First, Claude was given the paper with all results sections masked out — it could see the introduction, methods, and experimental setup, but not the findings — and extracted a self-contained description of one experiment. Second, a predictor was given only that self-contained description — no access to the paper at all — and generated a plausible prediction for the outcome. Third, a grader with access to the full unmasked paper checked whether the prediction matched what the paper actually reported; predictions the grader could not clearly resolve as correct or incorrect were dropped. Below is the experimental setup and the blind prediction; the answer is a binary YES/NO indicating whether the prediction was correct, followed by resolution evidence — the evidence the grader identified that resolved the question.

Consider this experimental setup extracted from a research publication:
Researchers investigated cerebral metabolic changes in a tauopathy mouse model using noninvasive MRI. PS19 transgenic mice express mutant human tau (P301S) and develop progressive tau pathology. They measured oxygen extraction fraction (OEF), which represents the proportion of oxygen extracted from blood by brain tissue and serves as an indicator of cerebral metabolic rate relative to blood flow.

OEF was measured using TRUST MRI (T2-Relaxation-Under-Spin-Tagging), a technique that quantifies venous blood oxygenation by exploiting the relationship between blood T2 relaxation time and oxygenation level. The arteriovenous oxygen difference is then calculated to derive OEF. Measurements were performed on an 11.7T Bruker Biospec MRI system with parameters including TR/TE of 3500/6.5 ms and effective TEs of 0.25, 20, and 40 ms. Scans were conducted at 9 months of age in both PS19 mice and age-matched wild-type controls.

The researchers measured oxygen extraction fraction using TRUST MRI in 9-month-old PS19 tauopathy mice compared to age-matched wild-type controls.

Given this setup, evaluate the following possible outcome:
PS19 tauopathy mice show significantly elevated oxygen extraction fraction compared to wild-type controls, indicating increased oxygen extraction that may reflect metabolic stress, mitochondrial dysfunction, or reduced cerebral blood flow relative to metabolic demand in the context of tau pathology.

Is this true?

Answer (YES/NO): NO